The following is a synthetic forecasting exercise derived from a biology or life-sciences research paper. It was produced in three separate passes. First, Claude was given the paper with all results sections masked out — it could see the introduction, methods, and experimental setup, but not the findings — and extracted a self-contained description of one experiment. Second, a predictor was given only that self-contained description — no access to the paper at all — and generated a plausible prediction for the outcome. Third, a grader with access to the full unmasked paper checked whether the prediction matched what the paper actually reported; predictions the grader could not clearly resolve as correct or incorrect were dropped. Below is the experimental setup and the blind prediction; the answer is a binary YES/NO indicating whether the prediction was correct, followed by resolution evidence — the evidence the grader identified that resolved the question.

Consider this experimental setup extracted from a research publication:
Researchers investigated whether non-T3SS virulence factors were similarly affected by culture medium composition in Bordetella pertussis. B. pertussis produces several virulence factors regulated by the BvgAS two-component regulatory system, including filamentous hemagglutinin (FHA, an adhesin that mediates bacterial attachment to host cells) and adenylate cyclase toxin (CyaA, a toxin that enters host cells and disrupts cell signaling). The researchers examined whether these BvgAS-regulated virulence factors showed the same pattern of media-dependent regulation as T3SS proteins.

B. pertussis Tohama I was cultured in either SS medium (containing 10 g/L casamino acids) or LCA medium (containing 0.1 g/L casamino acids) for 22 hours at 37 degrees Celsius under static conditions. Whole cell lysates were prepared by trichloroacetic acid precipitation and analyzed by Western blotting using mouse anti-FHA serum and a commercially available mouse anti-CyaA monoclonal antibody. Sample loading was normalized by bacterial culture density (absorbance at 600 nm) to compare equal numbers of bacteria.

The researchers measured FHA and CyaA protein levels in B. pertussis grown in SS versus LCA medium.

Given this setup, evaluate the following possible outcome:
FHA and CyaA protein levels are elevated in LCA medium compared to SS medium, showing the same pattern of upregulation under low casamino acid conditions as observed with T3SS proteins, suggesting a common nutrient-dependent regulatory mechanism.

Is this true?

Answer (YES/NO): NO